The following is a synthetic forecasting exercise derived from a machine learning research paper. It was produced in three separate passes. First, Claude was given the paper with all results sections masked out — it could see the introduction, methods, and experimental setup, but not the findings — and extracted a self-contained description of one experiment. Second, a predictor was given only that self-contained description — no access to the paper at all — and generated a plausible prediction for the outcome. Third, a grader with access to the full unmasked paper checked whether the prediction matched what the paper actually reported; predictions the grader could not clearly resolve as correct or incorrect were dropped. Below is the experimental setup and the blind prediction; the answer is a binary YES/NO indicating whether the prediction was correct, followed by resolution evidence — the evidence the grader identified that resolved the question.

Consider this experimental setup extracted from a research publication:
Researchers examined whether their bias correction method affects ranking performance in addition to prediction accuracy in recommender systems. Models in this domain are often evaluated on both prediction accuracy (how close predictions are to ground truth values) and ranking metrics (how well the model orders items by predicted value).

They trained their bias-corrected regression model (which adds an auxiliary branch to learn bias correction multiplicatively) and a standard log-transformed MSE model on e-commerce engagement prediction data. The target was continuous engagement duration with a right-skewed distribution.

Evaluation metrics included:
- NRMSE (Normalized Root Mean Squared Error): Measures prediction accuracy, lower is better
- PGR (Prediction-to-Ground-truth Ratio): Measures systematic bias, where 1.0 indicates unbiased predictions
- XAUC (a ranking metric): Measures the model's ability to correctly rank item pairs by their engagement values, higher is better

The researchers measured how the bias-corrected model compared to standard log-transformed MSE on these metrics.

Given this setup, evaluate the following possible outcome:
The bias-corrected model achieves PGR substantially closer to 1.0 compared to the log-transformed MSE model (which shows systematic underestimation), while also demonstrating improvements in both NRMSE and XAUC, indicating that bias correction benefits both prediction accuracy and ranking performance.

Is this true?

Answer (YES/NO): NO